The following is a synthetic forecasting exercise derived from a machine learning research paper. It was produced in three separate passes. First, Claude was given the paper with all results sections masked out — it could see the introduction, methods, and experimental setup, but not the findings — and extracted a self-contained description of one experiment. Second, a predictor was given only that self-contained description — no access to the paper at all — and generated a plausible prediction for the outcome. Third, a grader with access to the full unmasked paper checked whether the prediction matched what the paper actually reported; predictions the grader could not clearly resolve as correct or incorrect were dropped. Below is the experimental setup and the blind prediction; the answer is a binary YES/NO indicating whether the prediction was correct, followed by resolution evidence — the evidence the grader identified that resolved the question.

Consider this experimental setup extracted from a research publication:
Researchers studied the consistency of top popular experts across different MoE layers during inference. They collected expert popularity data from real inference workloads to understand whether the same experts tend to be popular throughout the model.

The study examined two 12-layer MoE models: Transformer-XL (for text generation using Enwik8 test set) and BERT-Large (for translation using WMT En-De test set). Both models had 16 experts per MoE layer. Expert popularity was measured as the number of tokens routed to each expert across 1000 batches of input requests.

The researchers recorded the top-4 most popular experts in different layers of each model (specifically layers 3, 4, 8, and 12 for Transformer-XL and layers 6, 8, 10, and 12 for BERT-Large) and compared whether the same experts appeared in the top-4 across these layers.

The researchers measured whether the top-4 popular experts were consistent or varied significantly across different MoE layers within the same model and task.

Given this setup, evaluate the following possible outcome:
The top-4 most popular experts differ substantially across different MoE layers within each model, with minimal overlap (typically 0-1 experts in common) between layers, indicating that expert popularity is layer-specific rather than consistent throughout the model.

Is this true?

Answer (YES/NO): YES